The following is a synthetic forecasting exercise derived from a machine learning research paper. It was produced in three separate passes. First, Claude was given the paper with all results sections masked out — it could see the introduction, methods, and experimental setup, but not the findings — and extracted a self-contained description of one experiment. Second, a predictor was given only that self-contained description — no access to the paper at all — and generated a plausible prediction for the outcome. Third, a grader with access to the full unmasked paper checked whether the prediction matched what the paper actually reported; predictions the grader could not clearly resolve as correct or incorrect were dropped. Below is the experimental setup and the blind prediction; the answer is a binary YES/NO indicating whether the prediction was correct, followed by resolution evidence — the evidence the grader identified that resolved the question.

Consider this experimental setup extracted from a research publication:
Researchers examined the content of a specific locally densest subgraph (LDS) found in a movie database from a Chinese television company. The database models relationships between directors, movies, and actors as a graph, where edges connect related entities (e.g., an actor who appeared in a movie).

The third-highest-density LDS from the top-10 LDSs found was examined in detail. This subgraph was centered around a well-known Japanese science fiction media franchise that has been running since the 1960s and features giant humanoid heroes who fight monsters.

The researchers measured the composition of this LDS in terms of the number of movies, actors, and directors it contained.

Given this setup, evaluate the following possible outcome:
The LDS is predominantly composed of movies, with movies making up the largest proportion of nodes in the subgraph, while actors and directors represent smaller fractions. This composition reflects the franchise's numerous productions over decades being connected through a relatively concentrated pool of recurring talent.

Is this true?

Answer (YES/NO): YES